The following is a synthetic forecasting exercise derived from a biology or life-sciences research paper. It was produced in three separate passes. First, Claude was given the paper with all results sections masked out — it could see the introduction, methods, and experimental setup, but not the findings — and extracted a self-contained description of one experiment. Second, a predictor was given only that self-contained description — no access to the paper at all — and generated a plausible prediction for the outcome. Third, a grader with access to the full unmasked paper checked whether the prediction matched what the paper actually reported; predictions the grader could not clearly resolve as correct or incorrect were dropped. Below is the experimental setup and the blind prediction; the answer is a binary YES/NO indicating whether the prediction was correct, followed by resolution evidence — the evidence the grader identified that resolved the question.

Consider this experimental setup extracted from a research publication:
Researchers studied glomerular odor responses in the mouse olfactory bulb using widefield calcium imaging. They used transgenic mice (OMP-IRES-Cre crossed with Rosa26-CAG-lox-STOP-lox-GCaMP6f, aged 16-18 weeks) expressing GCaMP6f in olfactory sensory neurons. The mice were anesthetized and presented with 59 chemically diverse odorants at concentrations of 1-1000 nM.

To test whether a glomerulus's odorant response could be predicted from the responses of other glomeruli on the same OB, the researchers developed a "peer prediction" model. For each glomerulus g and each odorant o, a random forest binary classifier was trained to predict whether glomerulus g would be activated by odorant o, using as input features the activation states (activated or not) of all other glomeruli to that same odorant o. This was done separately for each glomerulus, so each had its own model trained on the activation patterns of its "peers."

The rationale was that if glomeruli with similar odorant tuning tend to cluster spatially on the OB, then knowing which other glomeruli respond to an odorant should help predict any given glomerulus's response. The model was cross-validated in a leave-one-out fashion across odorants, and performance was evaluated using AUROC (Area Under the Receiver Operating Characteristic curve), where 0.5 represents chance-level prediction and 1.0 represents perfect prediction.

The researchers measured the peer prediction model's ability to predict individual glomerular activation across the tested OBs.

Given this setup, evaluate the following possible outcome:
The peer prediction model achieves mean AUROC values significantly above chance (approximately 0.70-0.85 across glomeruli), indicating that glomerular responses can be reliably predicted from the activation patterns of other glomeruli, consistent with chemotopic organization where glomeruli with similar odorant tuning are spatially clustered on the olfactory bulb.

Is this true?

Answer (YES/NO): NO